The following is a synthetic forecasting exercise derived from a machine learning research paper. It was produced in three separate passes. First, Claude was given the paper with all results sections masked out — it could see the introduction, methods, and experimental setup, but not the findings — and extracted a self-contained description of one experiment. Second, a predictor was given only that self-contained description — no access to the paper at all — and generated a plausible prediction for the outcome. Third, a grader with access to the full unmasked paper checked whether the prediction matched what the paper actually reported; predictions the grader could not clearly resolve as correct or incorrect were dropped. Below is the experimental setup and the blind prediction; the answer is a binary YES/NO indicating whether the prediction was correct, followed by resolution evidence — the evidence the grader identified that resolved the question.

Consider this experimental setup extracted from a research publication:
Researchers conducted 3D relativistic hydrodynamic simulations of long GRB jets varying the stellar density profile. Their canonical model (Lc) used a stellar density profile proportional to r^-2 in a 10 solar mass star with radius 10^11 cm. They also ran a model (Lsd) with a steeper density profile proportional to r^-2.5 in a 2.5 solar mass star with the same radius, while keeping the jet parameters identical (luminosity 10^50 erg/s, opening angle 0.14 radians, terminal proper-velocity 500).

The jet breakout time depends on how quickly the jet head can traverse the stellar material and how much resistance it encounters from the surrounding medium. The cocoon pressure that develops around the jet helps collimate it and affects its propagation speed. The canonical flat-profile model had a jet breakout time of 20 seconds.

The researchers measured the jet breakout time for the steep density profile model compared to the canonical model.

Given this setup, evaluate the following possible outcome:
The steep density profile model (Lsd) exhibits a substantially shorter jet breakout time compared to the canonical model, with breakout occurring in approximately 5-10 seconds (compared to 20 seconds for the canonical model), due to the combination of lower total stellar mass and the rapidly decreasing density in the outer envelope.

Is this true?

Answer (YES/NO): YES